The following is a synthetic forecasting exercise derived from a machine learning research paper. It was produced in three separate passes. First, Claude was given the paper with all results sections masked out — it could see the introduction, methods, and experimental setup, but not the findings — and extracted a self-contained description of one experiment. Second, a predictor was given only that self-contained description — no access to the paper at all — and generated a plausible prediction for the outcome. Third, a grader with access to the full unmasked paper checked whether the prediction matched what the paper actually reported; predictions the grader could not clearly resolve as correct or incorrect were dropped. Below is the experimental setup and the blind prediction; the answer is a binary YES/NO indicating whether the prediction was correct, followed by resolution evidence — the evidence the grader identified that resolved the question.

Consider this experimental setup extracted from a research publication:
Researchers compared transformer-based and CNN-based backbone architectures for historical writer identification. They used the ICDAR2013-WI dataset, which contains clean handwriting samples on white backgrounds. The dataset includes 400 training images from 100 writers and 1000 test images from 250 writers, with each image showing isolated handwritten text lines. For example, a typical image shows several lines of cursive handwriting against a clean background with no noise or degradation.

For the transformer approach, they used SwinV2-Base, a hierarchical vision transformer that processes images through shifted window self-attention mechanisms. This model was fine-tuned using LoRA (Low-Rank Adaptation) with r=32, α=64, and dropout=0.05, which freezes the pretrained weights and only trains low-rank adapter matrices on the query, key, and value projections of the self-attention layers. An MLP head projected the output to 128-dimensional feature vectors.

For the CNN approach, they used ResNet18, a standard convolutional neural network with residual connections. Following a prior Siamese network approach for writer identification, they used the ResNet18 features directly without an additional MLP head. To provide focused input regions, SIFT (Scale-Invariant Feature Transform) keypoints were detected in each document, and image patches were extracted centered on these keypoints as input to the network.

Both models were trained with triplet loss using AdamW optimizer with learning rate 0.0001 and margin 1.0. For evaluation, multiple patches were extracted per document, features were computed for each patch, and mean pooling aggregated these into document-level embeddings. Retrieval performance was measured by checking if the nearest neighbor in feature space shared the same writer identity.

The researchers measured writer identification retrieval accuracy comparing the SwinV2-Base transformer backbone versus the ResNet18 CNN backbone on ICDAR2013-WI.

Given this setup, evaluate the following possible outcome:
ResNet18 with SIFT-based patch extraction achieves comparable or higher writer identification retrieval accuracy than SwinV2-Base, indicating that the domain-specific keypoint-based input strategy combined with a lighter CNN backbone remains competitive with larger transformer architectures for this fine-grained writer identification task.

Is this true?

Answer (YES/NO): NO